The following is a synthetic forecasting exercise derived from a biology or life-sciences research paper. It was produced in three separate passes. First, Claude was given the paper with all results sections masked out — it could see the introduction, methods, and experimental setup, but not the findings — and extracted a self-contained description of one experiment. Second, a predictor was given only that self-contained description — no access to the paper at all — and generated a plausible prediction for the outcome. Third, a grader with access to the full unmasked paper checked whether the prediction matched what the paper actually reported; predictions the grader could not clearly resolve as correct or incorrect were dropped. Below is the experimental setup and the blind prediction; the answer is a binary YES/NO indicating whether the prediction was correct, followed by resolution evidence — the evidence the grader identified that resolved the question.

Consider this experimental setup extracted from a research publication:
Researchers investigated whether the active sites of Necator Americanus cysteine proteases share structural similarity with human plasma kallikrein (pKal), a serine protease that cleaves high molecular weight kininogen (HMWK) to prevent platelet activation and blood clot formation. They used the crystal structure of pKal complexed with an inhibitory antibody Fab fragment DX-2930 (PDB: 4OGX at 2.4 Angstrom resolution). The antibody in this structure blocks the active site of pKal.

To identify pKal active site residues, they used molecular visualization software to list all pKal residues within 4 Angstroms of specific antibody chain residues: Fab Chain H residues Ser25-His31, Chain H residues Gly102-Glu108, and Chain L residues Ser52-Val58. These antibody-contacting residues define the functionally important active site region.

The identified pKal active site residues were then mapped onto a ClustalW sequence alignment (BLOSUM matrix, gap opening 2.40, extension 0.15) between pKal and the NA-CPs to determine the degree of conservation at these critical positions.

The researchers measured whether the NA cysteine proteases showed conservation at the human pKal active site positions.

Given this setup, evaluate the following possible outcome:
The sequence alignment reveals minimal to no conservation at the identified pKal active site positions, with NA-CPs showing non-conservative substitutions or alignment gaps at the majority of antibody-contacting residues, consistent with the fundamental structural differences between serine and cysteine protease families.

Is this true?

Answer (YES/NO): NO